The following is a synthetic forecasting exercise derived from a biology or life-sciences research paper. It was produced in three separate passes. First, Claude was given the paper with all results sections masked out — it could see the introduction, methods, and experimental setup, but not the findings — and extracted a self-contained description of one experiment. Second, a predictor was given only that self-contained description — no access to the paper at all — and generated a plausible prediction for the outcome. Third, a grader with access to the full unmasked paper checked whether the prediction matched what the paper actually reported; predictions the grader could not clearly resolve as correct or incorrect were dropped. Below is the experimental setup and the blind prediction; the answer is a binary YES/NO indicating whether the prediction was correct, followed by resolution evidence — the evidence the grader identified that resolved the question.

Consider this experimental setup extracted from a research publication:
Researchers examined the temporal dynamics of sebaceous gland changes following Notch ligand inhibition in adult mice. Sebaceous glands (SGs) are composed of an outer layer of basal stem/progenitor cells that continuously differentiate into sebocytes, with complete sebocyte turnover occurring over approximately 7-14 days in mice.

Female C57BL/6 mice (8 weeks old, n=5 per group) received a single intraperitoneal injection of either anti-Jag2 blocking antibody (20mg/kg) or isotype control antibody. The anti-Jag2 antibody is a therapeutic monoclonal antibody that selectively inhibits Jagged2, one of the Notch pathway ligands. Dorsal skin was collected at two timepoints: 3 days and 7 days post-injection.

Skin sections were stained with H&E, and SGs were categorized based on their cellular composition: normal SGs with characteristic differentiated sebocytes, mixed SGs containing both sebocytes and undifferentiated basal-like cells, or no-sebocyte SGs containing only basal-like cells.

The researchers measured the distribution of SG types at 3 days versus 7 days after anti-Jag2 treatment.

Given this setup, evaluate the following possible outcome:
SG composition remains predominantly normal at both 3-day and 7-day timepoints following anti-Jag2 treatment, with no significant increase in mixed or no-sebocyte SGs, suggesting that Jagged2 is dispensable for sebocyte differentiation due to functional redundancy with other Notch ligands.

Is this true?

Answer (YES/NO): NO